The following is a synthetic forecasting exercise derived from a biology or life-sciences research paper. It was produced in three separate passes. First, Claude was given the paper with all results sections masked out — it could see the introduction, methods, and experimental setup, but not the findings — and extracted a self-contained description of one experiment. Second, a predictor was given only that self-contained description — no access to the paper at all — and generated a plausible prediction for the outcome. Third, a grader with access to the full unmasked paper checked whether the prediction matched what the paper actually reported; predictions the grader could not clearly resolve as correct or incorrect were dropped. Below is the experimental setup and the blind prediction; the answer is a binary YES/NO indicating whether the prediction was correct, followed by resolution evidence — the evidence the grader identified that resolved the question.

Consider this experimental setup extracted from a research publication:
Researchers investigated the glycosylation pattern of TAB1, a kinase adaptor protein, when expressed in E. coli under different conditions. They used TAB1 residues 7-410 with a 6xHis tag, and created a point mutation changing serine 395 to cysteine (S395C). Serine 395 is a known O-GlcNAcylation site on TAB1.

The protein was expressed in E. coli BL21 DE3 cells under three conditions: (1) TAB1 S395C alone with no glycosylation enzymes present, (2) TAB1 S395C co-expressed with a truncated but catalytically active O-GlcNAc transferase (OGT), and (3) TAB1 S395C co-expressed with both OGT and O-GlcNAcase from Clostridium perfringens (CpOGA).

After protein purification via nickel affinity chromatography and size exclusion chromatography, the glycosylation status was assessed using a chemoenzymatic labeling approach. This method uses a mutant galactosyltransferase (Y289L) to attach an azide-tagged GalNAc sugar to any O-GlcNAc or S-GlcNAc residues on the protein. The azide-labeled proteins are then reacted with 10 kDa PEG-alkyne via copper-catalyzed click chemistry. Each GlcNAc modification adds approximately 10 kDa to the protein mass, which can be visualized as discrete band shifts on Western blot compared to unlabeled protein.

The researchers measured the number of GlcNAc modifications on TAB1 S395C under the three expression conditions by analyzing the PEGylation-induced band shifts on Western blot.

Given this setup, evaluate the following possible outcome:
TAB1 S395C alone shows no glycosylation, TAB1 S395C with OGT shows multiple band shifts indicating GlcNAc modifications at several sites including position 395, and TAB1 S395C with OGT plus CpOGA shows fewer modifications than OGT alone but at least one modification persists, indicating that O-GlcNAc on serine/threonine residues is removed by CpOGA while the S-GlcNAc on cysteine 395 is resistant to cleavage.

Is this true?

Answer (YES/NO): YES